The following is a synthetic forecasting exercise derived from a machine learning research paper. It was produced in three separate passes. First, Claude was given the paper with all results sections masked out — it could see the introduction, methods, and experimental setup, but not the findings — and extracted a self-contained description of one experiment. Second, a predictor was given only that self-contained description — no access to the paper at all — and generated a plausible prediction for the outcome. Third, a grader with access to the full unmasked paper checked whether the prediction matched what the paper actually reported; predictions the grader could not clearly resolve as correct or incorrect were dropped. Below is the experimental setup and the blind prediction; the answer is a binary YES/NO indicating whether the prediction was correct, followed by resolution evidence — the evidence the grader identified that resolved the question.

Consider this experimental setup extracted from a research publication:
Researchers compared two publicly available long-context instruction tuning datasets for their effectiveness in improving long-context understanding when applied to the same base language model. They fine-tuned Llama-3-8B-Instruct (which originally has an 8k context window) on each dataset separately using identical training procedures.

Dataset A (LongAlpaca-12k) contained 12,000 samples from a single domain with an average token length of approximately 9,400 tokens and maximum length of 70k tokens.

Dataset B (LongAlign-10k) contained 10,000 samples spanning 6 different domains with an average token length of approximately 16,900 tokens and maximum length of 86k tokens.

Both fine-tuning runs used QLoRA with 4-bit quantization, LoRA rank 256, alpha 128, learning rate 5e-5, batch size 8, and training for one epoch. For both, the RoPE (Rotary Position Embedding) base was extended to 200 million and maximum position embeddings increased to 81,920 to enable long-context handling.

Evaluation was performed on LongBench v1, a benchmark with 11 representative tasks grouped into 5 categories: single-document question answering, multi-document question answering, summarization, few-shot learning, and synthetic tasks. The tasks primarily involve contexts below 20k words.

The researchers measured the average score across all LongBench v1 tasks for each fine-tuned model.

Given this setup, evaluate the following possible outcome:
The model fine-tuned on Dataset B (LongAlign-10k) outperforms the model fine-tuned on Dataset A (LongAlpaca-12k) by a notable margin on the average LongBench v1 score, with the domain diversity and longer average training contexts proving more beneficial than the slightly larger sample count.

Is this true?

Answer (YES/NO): NO